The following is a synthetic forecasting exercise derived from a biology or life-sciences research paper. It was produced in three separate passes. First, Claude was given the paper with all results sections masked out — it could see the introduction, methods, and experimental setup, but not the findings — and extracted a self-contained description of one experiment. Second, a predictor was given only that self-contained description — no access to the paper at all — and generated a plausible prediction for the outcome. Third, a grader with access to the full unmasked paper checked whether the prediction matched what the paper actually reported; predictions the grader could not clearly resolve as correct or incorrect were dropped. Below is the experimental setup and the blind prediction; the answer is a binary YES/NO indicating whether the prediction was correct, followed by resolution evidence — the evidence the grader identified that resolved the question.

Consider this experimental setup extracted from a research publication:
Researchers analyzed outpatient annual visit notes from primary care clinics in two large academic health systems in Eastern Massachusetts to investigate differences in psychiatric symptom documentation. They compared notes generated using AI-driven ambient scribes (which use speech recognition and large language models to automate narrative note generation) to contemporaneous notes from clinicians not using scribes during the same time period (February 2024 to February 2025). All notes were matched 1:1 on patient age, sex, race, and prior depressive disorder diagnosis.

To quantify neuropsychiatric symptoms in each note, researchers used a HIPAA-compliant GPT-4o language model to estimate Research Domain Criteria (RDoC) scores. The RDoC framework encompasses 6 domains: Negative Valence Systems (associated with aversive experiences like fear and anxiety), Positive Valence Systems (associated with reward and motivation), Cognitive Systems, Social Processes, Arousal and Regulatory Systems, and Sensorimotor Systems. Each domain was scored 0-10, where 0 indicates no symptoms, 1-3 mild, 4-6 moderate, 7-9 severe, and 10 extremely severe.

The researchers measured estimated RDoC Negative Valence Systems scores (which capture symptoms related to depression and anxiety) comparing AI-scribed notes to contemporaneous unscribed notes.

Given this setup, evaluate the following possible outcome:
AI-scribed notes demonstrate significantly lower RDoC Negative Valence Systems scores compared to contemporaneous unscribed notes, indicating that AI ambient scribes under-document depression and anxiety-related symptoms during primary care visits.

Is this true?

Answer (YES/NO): NO